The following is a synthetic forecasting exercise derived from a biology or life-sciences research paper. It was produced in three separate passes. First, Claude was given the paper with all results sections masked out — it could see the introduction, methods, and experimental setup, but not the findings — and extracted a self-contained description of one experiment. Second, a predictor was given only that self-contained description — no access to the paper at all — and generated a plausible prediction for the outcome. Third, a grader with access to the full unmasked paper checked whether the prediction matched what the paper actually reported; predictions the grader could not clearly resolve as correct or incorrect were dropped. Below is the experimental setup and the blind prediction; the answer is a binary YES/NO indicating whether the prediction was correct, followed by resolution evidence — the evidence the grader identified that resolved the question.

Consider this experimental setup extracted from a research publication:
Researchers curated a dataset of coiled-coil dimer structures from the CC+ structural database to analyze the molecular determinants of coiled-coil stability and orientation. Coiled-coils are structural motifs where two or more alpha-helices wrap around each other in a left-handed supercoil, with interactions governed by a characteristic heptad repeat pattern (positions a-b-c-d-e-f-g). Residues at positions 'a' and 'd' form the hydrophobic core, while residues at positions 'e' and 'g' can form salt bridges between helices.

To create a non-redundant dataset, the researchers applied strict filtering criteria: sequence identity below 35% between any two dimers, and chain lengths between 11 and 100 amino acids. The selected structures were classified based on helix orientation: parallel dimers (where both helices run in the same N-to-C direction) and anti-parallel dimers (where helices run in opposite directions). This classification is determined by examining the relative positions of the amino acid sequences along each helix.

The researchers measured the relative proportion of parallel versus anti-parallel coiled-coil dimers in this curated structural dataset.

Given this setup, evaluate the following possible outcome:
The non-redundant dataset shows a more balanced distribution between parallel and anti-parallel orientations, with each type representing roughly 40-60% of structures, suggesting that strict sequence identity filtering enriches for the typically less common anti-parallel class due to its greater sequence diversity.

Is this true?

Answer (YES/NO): NO